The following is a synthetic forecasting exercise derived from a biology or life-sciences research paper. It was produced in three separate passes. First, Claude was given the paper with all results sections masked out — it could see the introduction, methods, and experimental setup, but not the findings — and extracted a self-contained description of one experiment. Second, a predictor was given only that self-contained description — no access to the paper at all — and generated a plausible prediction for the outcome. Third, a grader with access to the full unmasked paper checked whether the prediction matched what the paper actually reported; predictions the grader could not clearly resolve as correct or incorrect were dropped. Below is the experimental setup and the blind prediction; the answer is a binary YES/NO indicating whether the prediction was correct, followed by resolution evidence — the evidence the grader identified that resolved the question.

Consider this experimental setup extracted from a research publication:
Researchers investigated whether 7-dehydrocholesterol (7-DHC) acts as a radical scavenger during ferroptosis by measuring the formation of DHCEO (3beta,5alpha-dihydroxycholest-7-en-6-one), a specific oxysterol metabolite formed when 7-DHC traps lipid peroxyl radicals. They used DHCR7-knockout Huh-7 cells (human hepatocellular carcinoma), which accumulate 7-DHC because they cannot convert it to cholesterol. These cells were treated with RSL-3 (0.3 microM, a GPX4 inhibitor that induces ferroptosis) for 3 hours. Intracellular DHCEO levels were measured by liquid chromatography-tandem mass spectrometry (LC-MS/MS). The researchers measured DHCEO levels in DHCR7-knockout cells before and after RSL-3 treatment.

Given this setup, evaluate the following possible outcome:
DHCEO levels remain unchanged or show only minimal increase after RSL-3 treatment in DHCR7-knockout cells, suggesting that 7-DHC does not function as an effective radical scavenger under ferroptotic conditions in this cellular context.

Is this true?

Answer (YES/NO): NO